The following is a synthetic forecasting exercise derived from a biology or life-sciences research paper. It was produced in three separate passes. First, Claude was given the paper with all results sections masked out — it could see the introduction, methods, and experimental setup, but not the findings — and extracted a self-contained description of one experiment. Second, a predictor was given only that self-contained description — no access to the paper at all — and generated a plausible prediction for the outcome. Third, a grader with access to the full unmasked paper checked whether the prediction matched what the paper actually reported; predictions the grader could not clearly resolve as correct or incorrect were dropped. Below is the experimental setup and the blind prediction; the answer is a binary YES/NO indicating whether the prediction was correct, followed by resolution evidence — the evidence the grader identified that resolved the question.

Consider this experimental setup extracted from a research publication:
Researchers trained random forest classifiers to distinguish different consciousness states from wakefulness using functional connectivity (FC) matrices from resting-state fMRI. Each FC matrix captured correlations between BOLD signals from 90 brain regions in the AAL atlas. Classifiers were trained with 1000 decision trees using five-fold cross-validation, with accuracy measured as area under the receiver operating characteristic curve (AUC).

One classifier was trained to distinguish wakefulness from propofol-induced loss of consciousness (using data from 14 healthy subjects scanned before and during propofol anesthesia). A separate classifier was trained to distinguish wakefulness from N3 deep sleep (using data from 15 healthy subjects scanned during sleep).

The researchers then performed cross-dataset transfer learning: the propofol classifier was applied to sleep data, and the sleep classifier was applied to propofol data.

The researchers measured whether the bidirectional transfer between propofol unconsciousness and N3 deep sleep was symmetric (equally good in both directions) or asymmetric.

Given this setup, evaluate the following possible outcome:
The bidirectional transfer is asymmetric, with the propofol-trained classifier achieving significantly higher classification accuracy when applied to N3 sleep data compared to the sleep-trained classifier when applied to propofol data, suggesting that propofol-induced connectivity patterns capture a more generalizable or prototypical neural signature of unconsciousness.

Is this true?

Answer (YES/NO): NO